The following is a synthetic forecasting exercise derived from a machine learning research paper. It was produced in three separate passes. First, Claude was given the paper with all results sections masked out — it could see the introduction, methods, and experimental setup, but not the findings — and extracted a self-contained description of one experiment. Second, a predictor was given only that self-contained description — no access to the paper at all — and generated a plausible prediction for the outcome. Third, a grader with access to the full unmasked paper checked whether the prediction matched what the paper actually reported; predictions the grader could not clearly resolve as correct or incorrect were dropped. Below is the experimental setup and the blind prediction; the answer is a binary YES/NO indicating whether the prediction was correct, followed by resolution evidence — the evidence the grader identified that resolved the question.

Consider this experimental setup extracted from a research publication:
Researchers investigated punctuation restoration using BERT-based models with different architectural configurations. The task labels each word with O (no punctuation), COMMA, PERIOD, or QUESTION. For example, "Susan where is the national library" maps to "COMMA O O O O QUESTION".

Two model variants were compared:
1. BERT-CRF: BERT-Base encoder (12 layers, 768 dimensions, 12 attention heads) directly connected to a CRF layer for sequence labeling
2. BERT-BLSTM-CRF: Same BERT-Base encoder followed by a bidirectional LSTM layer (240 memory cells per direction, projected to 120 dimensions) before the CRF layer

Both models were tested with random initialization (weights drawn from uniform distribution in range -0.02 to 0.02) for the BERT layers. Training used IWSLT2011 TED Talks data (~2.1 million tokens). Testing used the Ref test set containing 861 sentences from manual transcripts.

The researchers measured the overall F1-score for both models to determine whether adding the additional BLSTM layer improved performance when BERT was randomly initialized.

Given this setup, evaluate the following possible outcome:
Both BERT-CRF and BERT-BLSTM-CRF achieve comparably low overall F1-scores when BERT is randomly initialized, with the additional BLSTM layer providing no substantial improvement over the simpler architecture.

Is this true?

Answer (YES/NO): YES